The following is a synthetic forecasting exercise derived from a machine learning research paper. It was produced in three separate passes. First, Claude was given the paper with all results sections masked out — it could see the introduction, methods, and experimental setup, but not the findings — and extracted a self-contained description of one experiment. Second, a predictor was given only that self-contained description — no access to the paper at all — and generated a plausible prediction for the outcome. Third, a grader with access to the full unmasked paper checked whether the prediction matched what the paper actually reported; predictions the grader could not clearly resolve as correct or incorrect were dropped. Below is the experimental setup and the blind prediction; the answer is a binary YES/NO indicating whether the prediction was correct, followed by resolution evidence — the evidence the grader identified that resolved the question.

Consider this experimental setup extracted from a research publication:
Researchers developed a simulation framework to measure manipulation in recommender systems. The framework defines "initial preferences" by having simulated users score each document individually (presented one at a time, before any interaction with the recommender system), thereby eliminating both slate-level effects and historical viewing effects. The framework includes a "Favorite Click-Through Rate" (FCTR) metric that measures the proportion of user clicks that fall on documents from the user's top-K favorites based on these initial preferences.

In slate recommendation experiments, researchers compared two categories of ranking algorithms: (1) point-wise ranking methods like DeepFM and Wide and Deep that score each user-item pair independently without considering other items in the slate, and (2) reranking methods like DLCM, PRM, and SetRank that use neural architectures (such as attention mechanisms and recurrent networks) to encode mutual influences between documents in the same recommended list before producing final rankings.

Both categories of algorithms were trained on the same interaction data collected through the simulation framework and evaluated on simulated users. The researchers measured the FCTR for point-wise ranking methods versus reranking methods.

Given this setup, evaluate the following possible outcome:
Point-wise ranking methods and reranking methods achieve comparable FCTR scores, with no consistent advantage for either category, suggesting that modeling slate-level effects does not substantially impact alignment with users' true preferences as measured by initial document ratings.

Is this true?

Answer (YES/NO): NO